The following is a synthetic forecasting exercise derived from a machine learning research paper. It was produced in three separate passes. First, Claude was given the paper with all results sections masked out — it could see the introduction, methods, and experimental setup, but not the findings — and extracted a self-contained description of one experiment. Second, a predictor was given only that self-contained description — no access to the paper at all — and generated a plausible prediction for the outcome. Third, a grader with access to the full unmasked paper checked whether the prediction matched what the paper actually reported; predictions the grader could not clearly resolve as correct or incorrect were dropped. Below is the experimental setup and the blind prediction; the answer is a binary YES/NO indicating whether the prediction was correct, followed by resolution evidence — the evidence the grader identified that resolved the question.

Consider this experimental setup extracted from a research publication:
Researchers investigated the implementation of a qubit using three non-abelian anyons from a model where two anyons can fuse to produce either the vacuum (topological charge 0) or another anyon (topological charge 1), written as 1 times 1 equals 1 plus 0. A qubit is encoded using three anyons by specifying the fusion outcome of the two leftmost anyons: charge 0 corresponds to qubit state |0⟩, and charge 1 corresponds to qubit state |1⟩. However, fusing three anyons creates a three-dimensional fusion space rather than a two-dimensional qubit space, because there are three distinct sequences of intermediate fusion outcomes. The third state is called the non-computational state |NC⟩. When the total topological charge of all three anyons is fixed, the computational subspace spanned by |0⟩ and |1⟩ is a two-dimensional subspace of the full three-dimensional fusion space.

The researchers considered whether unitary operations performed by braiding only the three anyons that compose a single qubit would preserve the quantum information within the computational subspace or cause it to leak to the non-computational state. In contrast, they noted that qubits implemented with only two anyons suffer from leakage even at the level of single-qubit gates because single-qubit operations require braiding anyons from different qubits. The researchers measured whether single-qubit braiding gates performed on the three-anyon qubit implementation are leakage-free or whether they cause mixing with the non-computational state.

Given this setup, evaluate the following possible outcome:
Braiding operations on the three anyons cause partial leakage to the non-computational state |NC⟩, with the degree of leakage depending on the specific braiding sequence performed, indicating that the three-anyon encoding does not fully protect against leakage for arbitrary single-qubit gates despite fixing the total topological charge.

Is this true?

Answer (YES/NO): NO